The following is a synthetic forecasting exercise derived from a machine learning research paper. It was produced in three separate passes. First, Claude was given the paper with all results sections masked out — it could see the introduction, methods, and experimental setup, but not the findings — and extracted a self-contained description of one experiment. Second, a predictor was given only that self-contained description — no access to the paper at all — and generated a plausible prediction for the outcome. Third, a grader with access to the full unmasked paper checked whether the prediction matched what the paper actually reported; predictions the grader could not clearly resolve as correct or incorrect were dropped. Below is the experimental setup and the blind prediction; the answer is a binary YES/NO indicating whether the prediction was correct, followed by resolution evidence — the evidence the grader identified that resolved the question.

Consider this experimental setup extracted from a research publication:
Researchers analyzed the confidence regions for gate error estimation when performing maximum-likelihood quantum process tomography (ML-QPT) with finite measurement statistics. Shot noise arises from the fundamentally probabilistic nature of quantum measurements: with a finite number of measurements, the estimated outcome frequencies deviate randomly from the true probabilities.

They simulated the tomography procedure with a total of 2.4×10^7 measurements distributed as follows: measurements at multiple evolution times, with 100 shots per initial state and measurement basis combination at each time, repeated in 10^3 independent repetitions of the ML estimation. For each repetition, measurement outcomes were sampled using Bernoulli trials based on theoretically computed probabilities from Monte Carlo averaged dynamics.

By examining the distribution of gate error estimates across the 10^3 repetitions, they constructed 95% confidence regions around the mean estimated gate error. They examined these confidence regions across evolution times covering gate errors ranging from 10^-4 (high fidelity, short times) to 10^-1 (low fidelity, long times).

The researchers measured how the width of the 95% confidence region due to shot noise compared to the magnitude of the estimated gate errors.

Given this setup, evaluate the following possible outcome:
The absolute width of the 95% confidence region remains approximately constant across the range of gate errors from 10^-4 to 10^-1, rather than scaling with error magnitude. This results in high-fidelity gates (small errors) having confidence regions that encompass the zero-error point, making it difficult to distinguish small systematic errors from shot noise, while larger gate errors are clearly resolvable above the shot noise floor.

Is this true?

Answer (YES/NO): YES